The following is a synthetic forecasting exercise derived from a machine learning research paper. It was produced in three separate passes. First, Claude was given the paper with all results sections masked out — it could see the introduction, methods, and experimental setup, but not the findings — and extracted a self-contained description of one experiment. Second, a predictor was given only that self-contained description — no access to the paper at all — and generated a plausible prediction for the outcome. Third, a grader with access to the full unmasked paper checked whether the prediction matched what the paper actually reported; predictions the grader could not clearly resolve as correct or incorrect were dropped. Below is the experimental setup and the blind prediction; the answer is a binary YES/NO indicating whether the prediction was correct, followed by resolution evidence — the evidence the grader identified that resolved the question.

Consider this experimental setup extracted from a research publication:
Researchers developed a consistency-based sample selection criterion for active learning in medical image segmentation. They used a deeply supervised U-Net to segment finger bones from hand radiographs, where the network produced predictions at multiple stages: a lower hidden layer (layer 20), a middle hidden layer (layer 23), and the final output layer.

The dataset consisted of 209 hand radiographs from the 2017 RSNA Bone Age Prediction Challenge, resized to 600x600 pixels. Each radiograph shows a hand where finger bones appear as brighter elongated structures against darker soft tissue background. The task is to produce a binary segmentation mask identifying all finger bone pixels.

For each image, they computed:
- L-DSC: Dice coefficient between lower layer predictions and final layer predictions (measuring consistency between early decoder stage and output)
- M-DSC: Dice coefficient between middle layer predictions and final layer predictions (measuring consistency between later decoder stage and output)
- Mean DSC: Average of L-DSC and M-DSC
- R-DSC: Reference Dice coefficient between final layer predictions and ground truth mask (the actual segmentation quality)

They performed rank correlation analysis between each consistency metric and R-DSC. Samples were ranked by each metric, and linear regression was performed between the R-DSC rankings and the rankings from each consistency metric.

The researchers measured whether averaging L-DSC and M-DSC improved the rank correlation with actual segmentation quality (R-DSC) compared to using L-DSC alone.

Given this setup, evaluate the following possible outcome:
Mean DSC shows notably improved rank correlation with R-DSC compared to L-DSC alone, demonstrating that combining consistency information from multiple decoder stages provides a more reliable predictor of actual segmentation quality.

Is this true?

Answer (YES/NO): NO